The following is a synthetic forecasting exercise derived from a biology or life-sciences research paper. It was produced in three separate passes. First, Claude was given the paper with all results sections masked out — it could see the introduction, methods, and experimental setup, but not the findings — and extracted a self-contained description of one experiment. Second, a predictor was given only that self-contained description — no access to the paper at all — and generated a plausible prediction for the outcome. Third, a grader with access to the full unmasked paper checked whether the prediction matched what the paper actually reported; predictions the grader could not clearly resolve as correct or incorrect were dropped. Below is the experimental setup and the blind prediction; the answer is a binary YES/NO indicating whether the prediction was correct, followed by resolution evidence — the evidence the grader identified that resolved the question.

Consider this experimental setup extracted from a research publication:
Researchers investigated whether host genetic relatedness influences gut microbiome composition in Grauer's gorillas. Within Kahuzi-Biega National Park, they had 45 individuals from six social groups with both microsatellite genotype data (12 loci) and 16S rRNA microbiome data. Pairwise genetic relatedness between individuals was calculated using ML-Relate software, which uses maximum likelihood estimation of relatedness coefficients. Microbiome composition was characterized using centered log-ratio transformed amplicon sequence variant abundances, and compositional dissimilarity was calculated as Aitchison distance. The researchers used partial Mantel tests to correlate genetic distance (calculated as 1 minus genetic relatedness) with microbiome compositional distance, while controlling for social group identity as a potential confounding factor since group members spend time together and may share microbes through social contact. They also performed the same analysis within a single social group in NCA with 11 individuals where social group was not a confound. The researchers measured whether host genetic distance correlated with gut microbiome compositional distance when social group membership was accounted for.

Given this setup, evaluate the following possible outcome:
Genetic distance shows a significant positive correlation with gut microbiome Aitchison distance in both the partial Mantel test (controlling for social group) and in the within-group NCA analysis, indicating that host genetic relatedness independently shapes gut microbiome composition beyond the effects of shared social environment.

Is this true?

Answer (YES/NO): NO